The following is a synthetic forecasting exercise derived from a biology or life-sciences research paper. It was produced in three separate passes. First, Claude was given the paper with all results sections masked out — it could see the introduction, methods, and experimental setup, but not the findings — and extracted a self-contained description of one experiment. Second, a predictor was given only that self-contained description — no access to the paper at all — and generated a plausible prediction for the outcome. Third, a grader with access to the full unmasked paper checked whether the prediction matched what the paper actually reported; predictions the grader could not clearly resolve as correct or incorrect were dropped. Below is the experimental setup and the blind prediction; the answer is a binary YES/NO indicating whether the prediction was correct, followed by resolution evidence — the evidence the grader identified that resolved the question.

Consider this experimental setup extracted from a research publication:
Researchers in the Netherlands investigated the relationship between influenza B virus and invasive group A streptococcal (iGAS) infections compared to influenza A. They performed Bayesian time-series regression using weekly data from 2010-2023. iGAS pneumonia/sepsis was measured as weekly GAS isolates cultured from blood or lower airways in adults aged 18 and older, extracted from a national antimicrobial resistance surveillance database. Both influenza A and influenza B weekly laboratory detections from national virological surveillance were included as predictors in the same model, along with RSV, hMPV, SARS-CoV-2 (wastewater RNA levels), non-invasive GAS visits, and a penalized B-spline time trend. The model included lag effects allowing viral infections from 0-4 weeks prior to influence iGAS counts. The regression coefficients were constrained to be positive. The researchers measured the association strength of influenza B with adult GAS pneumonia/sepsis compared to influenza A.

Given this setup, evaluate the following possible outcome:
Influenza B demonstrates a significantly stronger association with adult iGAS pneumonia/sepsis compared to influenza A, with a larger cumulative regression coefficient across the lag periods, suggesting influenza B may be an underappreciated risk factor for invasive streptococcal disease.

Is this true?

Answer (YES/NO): NO